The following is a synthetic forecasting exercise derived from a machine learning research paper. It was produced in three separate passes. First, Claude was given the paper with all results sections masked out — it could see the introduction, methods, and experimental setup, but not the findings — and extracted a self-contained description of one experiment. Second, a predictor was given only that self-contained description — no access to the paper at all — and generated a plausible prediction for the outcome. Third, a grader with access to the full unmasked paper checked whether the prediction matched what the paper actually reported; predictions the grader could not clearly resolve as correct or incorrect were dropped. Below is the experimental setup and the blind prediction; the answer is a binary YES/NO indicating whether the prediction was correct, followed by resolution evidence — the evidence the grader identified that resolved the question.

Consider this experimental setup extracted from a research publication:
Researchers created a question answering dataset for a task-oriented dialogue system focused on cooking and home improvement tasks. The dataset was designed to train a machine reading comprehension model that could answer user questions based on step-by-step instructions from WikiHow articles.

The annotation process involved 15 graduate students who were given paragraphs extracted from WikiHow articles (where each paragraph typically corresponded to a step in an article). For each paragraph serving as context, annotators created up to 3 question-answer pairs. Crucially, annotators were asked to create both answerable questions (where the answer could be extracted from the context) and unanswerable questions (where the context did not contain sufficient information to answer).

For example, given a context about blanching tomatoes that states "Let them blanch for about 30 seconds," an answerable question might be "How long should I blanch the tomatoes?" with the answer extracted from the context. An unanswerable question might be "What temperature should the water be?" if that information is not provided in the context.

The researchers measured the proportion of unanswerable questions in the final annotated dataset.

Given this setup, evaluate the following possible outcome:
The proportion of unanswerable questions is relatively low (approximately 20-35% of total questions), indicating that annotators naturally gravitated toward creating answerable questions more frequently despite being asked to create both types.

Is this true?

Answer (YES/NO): NO